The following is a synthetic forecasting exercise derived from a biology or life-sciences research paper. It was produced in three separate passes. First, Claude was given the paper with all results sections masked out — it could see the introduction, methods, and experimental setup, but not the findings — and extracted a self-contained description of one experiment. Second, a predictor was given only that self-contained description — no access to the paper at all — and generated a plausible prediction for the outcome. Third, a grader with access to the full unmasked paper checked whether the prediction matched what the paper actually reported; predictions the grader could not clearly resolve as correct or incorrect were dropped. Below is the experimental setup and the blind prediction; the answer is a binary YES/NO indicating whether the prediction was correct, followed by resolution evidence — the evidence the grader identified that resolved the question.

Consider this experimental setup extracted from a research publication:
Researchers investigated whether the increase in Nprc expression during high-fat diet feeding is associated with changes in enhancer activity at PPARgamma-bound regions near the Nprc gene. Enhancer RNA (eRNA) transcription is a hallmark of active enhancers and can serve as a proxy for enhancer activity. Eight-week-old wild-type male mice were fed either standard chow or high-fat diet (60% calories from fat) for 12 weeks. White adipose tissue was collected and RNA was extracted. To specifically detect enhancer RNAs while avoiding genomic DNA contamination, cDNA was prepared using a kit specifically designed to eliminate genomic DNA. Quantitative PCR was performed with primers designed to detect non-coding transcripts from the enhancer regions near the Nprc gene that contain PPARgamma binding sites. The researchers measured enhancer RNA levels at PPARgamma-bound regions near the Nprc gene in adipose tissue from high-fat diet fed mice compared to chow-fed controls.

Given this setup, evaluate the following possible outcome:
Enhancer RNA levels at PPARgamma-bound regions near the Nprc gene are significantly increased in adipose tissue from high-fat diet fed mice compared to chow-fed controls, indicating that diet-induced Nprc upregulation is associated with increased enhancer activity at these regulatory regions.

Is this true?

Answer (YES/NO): YES